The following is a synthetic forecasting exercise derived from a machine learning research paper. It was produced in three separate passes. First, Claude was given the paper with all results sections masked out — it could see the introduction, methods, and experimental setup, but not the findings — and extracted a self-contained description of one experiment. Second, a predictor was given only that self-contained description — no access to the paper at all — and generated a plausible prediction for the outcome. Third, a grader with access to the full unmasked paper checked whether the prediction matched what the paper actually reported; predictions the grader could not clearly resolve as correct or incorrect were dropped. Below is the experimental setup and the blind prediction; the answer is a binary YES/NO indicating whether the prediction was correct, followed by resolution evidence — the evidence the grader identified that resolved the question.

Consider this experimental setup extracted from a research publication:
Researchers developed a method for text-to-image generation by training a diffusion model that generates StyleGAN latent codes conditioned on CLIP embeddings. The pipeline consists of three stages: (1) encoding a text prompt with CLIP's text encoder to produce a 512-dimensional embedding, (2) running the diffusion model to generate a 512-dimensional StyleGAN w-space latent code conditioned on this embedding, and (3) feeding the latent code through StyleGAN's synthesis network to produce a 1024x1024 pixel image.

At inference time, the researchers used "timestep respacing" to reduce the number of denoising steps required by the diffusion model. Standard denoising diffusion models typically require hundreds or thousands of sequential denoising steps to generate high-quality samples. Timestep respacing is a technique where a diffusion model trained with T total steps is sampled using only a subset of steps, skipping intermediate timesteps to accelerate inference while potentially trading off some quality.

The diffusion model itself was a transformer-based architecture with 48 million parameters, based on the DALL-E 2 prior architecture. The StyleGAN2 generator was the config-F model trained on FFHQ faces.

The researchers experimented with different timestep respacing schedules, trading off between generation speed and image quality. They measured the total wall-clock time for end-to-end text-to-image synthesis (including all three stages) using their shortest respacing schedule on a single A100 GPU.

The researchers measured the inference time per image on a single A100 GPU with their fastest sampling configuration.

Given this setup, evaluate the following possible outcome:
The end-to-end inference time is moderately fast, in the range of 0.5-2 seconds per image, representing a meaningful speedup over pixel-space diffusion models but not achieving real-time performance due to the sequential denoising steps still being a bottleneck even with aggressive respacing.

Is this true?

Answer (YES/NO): NO